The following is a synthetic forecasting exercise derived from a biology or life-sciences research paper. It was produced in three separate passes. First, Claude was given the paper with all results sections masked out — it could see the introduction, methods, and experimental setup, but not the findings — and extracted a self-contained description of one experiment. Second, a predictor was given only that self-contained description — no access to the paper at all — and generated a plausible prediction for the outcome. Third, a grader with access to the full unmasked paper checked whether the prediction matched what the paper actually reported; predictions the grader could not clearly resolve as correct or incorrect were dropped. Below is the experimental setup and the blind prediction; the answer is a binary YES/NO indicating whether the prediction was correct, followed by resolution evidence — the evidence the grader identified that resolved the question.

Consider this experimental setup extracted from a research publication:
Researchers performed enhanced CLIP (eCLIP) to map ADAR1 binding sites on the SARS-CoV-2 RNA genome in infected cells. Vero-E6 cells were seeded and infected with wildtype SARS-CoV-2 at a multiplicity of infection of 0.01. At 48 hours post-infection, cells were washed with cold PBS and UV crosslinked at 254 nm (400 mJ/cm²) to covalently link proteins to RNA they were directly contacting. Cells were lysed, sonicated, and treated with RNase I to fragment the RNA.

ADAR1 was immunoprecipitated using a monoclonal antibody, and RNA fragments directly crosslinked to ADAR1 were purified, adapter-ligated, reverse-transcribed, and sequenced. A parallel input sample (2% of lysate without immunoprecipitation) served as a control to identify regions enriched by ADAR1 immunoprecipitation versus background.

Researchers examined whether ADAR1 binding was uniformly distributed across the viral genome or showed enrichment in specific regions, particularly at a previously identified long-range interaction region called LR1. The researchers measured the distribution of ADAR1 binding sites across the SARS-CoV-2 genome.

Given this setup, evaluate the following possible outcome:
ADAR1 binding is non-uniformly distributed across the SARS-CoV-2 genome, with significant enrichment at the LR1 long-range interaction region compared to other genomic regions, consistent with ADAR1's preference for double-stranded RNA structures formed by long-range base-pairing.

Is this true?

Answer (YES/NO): YES